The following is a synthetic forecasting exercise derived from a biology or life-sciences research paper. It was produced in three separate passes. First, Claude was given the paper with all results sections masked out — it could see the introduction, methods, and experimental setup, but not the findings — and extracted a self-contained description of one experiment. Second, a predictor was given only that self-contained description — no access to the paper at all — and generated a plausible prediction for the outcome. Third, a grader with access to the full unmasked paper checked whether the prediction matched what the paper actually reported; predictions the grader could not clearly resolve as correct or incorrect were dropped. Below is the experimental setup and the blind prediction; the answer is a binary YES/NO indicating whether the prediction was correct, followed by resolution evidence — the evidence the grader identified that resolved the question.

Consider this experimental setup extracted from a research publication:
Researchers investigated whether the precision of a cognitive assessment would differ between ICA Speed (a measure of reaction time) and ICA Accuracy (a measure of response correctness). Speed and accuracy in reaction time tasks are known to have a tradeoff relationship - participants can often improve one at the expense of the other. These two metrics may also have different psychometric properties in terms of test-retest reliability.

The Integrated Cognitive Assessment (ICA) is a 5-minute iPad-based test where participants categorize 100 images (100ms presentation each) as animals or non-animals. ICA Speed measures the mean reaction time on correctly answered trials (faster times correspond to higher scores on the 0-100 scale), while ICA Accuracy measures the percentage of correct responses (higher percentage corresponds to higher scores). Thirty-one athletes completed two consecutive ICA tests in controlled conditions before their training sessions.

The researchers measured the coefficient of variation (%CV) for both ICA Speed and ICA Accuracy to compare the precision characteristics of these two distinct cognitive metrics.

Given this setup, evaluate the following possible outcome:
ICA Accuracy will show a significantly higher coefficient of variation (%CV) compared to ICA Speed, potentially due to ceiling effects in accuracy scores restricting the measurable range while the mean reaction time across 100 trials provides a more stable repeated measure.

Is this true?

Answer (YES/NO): NO